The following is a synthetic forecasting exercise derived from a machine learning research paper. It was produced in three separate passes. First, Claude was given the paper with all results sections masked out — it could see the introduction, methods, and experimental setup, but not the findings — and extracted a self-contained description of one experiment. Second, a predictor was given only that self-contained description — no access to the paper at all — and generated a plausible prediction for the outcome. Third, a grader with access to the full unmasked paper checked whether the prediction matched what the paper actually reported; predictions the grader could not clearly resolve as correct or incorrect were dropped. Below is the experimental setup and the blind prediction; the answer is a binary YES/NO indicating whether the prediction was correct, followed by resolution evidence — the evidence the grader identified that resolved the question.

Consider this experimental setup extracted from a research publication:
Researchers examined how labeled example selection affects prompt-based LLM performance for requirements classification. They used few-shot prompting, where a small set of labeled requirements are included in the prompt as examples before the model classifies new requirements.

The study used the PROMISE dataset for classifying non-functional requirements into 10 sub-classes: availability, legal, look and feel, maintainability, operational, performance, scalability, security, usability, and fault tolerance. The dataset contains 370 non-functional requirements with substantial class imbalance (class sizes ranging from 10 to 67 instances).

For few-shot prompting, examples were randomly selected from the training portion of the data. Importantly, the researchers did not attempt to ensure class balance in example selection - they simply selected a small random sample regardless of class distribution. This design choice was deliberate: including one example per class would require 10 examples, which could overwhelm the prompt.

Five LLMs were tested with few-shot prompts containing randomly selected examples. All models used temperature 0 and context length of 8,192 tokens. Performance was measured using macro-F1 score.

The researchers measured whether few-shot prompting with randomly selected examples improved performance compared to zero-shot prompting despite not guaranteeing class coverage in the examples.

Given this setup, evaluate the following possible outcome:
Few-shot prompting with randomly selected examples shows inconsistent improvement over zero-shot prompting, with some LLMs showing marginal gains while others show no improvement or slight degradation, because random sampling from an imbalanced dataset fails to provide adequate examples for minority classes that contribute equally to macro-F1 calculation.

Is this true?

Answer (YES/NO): YES